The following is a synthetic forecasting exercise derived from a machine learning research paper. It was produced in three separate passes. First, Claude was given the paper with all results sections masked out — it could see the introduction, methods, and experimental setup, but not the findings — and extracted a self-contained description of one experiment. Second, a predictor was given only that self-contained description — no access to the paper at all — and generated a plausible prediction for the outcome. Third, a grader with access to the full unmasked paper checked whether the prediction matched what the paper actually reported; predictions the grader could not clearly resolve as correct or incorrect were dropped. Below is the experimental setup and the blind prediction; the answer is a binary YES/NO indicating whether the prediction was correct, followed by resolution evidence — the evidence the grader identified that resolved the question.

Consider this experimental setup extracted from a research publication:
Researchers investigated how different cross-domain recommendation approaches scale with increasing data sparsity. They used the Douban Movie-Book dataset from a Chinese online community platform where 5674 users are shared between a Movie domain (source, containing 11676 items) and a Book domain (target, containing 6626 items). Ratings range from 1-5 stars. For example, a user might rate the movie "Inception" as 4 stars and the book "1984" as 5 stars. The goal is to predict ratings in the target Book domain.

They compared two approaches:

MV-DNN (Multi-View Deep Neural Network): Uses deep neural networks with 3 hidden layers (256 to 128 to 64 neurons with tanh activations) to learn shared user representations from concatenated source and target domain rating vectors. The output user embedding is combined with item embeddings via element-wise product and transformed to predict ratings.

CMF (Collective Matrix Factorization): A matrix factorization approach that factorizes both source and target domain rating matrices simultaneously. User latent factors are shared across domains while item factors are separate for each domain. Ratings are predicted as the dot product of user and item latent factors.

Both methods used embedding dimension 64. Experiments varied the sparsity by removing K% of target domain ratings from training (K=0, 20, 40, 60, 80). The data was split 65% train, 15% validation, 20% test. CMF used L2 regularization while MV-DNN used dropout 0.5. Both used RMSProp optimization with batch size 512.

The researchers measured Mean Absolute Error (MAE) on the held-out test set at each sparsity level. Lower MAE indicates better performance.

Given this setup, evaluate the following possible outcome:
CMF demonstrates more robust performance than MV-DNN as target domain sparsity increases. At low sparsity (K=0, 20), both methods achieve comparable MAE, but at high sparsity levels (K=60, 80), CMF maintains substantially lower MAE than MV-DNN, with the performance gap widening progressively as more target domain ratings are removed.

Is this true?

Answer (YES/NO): NO